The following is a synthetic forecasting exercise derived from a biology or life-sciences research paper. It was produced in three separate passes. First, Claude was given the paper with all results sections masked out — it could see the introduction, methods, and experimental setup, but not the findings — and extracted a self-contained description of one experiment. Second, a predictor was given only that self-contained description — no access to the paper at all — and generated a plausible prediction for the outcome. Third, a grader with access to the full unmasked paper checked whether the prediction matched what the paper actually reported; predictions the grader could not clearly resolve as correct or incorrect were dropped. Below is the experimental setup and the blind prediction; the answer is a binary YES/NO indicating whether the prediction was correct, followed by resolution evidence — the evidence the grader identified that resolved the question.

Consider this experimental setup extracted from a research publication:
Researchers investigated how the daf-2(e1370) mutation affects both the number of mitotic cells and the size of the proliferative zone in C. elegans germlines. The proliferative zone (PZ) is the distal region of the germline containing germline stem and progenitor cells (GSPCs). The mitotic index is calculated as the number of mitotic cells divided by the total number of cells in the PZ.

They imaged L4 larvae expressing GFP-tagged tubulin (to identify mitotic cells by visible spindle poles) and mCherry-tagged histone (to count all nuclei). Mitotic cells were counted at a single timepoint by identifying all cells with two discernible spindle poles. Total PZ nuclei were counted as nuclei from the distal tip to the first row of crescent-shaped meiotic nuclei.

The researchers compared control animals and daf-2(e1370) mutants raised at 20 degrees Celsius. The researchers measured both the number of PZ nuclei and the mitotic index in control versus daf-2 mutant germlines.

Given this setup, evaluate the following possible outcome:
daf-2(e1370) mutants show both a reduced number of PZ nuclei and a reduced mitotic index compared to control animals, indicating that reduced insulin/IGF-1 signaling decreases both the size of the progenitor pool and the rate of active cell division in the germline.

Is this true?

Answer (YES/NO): YES